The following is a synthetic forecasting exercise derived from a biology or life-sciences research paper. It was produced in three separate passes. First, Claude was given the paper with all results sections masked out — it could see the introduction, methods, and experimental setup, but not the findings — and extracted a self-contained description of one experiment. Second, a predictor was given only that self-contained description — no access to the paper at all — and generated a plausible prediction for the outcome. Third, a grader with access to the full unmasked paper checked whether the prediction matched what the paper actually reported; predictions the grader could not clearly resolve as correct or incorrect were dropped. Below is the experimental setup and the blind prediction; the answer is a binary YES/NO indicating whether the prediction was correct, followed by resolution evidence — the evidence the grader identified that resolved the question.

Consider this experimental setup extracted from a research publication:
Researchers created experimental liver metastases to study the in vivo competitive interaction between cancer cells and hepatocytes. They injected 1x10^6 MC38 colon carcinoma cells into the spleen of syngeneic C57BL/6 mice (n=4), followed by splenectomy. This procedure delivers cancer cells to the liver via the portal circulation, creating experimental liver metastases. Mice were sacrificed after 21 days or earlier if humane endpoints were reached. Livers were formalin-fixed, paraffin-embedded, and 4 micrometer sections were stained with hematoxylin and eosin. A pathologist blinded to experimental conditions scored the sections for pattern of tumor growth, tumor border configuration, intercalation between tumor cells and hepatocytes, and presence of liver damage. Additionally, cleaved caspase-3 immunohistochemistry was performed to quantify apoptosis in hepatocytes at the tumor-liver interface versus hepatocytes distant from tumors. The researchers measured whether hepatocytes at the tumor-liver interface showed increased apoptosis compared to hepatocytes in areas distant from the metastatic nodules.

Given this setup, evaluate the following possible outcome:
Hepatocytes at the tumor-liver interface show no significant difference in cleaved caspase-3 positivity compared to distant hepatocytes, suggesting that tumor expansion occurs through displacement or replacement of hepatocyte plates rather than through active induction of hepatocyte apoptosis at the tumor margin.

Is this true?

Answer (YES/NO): YES